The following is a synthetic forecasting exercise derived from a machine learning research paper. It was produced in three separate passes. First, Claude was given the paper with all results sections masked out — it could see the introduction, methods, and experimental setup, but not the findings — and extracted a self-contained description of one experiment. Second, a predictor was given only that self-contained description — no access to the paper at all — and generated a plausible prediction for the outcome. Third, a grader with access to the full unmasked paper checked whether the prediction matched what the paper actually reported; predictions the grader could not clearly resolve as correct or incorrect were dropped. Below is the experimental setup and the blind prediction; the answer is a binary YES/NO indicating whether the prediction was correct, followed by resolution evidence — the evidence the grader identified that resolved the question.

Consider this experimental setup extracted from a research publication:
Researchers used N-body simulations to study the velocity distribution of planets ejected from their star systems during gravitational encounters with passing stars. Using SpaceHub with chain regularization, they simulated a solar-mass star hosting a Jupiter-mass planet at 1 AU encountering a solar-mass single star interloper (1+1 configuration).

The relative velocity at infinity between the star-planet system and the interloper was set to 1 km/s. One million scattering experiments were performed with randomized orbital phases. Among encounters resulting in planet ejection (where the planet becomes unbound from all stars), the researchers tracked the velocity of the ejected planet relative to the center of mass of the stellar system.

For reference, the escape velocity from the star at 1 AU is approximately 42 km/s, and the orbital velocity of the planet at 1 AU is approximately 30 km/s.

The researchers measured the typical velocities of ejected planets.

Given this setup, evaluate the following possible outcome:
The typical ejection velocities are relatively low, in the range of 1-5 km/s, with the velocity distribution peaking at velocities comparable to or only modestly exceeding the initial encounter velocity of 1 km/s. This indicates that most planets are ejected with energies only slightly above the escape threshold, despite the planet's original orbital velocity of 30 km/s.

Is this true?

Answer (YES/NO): NO